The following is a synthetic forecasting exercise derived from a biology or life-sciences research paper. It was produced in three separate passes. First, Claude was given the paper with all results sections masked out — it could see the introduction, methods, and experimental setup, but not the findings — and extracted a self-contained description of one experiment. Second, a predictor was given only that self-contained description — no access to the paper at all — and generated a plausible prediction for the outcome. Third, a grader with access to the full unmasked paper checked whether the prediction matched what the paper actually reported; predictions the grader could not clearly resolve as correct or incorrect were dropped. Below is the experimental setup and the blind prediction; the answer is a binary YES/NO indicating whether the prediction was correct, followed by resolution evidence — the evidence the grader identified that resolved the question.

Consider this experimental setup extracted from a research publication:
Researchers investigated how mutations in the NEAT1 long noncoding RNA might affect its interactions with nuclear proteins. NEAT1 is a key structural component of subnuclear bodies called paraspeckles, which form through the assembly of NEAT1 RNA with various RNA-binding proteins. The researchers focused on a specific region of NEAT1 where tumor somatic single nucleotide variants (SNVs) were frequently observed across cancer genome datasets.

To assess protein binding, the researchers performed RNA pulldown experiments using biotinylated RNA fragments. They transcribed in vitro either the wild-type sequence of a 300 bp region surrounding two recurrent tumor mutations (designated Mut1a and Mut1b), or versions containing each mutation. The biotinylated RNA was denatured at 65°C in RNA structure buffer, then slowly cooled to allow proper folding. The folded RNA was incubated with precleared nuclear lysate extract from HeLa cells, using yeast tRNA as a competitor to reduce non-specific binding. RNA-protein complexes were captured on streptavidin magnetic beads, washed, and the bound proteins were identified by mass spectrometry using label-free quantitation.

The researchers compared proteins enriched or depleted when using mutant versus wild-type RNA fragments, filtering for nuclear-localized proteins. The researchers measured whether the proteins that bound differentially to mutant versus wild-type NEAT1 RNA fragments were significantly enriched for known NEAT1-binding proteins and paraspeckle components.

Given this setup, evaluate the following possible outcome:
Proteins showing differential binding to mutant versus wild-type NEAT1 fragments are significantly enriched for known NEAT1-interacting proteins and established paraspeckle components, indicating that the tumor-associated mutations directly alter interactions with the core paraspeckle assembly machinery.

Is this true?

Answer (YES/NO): NO